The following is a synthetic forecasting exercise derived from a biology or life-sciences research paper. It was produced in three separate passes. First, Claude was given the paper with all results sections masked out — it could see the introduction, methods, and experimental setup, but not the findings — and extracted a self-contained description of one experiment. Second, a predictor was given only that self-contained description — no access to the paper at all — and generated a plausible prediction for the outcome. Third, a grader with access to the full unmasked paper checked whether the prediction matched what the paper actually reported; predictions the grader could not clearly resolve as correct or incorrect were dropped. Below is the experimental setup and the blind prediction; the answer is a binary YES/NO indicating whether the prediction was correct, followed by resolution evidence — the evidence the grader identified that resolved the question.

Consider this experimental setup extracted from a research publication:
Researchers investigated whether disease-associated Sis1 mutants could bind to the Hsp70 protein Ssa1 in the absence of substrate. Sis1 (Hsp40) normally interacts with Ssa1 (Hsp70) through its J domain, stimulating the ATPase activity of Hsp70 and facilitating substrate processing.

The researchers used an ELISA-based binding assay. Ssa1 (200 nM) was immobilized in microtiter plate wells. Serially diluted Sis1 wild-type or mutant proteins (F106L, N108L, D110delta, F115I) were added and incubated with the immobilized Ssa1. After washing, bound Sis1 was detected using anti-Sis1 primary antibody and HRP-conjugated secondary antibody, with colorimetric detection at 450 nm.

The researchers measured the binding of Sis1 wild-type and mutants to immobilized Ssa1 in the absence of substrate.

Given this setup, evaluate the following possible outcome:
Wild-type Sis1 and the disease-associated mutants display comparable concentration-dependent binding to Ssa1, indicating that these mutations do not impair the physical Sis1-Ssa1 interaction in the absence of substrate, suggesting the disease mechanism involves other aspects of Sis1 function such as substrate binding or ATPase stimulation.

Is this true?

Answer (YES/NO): NO